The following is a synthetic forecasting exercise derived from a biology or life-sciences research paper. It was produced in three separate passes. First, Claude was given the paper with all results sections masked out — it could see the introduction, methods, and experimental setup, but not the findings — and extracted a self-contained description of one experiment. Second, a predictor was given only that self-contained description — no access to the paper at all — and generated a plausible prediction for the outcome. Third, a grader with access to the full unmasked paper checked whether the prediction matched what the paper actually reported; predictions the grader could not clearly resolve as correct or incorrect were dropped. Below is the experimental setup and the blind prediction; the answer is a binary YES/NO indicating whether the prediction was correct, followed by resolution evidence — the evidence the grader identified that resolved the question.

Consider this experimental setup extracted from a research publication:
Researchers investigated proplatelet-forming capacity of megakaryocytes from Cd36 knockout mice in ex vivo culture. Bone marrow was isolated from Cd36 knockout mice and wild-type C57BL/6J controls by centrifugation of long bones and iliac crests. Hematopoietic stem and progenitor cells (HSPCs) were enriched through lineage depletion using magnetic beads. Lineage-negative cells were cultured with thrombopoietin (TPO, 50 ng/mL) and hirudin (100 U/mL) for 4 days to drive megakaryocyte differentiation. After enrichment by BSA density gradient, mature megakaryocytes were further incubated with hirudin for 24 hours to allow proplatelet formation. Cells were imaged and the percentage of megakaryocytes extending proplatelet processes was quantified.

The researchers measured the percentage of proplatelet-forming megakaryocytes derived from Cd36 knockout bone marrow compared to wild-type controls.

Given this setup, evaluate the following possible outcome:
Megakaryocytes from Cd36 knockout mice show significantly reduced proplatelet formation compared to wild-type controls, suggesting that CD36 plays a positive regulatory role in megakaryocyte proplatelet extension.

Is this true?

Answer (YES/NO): YES